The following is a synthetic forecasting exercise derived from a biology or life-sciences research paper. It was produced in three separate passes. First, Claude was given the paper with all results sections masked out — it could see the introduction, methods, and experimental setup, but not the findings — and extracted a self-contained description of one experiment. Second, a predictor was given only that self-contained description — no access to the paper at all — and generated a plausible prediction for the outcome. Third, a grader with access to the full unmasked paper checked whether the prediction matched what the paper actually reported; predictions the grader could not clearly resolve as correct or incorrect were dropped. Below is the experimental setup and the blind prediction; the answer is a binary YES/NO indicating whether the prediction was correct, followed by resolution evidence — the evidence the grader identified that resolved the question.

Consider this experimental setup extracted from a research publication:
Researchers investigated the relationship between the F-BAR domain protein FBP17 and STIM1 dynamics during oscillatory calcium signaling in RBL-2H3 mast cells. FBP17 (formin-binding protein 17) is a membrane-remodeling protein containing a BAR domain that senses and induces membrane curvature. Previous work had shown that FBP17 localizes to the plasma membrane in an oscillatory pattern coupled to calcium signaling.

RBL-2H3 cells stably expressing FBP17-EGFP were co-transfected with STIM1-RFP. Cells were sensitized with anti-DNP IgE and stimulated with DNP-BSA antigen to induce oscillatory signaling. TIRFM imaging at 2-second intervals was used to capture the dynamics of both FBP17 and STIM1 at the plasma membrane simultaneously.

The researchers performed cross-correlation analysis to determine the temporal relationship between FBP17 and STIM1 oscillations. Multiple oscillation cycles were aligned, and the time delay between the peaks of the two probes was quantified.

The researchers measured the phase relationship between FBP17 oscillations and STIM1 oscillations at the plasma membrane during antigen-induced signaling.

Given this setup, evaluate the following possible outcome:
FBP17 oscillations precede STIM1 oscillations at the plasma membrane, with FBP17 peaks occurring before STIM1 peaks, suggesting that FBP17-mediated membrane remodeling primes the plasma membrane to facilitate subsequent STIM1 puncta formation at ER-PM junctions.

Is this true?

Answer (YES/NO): NO